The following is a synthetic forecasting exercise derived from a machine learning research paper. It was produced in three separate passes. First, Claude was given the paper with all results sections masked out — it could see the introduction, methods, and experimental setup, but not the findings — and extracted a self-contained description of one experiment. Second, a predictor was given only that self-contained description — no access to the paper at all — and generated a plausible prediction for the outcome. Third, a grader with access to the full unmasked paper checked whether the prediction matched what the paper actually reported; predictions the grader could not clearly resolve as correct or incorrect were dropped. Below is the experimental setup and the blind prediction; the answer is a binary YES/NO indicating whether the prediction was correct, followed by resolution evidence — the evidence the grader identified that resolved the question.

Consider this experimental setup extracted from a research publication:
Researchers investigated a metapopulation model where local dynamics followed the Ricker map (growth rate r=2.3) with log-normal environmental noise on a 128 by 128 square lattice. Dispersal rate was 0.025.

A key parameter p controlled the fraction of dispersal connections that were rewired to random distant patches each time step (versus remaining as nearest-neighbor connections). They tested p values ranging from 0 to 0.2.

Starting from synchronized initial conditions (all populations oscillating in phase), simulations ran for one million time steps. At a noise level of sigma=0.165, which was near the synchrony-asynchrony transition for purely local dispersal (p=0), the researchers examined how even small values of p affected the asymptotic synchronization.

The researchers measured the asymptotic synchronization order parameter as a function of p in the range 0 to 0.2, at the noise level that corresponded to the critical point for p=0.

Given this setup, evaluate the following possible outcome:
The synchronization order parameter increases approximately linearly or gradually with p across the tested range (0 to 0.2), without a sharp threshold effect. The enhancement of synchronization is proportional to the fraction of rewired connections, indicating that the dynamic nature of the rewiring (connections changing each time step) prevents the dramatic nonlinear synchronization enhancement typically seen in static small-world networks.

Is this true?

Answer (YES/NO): NO